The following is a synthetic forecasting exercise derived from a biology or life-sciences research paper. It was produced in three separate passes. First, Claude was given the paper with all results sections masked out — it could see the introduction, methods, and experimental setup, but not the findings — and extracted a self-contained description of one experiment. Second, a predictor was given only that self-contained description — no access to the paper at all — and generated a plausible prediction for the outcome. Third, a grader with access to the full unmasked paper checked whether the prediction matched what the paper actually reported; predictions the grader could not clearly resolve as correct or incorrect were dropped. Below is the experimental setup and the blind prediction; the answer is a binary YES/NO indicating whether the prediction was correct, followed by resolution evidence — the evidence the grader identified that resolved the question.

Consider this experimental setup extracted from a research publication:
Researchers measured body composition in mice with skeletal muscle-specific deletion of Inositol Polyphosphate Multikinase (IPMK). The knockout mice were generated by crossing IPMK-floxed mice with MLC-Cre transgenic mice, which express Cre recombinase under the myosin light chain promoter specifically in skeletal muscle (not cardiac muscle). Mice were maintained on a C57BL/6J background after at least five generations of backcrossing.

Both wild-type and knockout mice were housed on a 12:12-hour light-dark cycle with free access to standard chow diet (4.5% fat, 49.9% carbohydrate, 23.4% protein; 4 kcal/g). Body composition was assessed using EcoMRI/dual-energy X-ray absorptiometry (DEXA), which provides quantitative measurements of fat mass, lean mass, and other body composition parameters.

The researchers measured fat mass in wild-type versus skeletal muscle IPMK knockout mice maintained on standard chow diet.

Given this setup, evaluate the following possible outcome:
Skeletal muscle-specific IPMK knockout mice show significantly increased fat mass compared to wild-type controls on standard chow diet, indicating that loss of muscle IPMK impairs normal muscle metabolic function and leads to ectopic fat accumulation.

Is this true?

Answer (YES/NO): YES